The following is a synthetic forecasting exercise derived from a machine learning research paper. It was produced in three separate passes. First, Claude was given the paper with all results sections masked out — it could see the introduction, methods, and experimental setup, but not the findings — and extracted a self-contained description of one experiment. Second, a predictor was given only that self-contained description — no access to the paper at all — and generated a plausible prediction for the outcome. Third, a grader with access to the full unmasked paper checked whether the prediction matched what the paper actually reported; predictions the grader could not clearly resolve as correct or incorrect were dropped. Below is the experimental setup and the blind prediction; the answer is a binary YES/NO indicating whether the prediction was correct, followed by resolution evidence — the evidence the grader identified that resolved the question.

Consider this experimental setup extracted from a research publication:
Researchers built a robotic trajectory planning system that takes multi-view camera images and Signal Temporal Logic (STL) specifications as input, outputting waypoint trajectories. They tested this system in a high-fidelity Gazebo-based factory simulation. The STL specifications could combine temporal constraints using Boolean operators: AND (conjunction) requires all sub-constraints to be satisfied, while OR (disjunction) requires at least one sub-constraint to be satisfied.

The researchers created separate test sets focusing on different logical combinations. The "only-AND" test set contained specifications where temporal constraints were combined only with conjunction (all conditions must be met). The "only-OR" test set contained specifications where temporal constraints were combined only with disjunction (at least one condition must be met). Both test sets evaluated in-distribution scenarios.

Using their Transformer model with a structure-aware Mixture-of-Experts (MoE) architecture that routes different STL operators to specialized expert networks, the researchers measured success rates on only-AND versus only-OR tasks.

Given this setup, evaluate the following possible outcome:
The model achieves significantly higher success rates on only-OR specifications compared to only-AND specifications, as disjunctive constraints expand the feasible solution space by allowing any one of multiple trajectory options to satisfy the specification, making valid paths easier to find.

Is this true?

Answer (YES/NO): YES